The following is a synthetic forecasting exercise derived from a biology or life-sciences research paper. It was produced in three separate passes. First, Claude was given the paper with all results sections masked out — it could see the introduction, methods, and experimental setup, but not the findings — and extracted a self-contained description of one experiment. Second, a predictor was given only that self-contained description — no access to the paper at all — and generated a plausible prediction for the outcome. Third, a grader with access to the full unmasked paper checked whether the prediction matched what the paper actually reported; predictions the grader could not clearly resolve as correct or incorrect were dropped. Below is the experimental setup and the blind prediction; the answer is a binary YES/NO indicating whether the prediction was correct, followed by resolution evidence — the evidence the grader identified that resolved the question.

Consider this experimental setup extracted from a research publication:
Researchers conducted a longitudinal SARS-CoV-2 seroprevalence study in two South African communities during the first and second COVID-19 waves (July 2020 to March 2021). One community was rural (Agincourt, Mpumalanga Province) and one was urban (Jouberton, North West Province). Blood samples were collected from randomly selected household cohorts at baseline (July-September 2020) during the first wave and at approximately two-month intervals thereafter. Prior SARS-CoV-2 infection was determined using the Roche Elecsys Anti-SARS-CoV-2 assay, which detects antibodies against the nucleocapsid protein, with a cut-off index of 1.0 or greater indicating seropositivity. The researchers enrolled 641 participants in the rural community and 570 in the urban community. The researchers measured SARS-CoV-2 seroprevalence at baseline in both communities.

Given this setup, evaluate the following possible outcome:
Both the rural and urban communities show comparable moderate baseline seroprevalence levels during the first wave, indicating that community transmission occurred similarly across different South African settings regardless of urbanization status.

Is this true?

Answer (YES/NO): NO